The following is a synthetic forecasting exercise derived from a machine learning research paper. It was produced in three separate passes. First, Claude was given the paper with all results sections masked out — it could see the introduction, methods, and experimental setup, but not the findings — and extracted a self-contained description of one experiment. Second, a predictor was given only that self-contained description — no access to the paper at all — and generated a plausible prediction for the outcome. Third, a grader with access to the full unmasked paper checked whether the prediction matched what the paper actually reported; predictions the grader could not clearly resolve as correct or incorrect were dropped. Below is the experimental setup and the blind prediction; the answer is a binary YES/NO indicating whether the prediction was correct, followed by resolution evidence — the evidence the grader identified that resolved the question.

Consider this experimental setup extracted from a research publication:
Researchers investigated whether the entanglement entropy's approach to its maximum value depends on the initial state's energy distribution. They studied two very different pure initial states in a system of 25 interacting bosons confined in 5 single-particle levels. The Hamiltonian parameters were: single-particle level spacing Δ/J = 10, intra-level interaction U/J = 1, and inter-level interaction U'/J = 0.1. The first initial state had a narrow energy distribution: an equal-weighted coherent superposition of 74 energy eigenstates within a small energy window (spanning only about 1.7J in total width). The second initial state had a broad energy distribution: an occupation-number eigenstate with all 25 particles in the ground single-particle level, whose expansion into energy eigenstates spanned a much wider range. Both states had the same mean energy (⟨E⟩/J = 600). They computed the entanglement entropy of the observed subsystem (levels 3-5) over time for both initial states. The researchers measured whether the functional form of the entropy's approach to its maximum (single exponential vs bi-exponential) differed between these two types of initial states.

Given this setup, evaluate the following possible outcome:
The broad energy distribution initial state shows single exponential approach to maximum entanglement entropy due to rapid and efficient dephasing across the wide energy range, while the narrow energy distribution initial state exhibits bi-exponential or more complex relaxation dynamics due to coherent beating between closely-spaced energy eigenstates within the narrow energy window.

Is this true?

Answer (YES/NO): NO